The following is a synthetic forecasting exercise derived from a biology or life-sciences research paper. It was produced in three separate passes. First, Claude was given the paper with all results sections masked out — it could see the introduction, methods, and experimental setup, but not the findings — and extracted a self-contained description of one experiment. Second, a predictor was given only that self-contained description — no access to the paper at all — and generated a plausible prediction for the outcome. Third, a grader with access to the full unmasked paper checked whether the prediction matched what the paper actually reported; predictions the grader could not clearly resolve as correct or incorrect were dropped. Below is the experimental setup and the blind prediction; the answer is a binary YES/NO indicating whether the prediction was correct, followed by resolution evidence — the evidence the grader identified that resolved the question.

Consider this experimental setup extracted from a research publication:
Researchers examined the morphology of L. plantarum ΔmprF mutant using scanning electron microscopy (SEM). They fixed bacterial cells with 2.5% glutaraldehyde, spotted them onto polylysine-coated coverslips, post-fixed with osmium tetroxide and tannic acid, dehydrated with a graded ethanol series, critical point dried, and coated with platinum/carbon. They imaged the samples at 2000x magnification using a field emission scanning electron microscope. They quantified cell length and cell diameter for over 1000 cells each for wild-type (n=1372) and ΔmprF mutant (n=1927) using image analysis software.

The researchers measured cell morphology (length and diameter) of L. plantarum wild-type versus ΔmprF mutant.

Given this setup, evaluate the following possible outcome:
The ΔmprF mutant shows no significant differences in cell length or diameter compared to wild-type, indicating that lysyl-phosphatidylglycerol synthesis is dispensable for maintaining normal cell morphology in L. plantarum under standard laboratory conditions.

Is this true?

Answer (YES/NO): NO